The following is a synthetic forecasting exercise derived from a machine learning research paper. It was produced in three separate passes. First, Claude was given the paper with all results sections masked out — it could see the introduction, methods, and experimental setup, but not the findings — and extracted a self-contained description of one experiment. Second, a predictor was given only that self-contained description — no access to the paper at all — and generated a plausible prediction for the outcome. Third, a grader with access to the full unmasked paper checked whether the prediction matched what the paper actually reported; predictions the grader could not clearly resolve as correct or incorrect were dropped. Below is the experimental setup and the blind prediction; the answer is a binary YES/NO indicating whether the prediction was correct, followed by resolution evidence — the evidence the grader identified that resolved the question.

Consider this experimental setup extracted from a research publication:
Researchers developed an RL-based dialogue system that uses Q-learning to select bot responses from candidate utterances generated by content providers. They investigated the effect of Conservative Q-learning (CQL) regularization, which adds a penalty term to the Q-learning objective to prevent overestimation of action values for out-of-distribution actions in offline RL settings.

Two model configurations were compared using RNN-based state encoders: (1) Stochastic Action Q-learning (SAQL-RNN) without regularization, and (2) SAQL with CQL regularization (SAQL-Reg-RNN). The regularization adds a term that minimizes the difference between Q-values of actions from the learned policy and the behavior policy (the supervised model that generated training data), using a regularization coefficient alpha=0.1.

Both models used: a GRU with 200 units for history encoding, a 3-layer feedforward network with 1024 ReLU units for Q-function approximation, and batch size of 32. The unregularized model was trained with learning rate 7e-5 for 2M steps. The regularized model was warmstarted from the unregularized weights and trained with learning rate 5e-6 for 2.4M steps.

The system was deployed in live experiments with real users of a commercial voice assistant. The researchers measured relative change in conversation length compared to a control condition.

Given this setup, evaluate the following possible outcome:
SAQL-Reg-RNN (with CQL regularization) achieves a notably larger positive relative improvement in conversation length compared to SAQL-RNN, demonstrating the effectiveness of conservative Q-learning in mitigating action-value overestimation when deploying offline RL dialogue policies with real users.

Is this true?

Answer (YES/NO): NO